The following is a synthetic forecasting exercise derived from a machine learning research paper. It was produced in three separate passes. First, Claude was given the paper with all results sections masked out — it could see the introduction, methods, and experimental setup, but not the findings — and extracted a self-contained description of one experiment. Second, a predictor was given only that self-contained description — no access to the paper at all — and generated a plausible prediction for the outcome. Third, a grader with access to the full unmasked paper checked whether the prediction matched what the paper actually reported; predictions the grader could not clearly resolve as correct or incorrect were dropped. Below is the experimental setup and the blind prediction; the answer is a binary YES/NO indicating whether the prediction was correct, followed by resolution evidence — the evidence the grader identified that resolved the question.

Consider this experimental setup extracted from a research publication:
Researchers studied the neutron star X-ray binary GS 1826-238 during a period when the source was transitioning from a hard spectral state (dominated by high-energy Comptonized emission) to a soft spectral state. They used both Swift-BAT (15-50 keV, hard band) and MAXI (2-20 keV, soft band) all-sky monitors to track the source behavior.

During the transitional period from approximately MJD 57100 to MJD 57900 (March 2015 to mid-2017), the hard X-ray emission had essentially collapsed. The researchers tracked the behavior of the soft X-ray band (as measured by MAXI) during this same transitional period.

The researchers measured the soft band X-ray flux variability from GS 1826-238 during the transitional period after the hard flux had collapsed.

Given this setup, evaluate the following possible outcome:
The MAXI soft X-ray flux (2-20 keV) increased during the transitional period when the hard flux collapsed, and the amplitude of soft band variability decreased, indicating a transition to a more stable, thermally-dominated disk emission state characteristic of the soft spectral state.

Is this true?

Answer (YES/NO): NO